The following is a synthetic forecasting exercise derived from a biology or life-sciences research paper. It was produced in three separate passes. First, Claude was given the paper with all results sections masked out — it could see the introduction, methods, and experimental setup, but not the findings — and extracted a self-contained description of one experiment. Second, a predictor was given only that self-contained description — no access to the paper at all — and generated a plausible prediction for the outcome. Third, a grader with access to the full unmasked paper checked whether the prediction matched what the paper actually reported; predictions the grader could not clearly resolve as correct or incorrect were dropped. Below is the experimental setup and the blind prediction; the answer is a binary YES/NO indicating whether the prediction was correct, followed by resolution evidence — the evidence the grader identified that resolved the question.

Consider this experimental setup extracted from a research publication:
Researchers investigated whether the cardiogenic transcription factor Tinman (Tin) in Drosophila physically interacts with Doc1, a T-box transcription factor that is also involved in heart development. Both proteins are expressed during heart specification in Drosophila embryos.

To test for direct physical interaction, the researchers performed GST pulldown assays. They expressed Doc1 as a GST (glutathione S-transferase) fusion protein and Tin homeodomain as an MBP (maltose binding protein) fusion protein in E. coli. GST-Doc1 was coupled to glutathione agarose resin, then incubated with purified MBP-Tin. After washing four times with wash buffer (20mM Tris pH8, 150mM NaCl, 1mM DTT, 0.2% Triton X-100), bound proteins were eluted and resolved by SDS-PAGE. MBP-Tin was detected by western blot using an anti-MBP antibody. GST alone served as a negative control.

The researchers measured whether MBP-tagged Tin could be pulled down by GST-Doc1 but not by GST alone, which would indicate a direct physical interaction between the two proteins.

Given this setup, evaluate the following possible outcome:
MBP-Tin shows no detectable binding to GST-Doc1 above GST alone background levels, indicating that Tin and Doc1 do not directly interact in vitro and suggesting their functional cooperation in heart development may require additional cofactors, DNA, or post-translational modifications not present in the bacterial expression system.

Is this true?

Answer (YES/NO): NO